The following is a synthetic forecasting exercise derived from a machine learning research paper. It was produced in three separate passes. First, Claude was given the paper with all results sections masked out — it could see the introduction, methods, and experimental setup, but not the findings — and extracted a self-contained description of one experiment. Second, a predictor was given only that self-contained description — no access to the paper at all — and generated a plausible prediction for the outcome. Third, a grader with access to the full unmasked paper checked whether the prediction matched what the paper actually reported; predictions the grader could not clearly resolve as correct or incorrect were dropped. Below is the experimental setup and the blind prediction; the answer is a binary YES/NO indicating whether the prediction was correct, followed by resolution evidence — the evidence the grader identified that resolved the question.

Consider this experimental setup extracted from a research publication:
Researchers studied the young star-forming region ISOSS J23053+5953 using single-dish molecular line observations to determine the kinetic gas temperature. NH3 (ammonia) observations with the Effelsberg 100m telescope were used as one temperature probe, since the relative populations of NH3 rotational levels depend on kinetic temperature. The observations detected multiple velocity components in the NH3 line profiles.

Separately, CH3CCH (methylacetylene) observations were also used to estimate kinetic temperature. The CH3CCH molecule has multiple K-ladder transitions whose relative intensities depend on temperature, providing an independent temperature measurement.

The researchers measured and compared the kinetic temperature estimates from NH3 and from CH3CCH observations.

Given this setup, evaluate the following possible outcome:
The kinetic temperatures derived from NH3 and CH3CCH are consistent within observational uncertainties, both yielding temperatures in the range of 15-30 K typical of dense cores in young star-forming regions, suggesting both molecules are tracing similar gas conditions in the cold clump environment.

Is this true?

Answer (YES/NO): NO